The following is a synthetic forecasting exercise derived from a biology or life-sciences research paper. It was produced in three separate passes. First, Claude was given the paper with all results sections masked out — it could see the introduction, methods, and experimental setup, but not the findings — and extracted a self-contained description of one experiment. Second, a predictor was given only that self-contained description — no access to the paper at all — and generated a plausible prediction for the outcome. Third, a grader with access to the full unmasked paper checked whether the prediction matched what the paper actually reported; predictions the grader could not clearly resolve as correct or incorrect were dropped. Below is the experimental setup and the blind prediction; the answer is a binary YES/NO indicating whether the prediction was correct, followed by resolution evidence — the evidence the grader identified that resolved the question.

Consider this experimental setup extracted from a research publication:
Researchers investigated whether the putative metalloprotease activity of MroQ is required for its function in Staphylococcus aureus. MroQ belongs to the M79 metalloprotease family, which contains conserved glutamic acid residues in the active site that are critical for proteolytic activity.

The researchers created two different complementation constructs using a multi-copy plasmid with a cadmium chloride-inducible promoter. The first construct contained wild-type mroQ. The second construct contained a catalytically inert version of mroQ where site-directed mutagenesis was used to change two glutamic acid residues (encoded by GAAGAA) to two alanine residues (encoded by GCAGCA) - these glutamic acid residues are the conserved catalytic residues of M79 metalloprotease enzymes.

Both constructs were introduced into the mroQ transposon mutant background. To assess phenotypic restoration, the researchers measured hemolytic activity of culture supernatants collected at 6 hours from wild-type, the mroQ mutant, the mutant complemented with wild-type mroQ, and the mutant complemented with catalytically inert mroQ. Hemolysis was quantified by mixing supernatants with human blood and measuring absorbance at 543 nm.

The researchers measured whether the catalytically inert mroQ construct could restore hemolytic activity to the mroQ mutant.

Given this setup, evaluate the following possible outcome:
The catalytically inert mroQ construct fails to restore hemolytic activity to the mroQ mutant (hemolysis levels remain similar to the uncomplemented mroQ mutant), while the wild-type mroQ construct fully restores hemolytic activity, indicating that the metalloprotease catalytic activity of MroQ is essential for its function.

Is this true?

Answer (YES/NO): YES